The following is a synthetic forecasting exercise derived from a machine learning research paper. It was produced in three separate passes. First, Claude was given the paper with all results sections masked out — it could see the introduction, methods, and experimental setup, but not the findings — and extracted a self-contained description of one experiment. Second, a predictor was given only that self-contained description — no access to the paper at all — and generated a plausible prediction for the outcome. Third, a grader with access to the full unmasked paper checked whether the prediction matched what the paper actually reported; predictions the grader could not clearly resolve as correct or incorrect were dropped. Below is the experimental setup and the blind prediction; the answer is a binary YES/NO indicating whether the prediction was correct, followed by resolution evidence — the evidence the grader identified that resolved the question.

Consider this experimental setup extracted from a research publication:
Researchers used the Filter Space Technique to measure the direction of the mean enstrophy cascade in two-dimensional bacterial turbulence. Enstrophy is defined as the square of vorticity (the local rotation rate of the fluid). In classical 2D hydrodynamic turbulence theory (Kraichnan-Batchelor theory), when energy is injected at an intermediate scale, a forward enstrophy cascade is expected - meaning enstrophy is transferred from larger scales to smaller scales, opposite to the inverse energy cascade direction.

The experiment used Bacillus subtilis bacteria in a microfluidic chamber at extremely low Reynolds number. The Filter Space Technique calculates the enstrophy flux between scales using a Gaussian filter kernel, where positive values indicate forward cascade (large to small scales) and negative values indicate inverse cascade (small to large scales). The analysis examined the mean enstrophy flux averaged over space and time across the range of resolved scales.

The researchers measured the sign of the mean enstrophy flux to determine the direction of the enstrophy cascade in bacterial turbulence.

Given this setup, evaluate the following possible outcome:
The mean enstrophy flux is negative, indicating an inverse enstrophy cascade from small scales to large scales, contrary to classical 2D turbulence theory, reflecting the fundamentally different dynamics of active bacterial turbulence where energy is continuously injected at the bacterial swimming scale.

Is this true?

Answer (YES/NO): NO